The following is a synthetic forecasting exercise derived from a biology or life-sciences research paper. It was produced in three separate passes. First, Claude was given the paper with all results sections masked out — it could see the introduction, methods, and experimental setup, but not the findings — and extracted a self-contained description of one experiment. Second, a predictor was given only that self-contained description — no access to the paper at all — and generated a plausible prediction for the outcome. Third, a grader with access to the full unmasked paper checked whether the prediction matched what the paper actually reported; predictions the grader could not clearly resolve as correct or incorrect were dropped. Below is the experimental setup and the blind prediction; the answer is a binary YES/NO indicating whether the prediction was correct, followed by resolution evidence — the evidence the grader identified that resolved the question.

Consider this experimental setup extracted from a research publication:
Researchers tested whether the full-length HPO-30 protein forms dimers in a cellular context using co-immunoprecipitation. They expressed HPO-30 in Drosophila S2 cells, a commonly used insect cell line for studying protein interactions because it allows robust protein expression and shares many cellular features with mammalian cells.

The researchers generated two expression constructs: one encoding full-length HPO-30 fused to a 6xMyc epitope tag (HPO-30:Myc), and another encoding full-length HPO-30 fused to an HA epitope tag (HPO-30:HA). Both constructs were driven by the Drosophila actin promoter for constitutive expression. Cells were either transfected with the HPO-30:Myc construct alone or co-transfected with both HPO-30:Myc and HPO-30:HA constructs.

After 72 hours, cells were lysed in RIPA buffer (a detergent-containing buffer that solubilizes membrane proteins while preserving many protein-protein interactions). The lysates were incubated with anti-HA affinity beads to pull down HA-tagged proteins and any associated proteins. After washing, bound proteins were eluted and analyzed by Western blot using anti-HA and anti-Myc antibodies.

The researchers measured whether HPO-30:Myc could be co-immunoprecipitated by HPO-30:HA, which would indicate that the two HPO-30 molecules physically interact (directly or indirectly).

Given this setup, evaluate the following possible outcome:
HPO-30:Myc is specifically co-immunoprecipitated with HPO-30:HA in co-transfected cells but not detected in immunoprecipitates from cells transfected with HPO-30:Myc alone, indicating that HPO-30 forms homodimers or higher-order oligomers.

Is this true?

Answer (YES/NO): YES